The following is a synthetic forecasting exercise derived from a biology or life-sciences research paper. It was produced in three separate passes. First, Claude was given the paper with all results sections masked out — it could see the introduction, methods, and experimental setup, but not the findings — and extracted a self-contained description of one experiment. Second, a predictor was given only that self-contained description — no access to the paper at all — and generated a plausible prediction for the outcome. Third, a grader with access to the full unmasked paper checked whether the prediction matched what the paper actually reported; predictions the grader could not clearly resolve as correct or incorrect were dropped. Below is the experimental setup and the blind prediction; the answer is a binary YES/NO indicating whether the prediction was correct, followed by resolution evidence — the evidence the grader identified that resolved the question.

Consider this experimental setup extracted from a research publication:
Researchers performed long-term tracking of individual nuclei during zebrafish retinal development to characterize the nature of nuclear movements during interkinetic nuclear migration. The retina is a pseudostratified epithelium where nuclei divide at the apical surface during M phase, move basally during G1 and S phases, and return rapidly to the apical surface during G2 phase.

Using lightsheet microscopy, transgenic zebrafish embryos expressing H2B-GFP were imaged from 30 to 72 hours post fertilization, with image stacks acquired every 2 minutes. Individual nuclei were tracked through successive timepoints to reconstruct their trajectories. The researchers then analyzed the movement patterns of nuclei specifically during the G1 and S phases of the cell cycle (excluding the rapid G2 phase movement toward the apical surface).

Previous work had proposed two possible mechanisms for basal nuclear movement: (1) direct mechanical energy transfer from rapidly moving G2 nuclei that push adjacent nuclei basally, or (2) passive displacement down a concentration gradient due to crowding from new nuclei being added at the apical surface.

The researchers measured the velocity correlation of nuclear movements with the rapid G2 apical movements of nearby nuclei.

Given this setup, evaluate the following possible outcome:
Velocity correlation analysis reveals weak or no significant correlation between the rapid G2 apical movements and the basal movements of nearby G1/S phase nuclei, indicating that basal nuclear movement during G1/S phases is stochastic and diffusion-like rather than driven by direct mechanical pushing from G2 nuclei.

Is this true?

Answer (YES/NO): YES